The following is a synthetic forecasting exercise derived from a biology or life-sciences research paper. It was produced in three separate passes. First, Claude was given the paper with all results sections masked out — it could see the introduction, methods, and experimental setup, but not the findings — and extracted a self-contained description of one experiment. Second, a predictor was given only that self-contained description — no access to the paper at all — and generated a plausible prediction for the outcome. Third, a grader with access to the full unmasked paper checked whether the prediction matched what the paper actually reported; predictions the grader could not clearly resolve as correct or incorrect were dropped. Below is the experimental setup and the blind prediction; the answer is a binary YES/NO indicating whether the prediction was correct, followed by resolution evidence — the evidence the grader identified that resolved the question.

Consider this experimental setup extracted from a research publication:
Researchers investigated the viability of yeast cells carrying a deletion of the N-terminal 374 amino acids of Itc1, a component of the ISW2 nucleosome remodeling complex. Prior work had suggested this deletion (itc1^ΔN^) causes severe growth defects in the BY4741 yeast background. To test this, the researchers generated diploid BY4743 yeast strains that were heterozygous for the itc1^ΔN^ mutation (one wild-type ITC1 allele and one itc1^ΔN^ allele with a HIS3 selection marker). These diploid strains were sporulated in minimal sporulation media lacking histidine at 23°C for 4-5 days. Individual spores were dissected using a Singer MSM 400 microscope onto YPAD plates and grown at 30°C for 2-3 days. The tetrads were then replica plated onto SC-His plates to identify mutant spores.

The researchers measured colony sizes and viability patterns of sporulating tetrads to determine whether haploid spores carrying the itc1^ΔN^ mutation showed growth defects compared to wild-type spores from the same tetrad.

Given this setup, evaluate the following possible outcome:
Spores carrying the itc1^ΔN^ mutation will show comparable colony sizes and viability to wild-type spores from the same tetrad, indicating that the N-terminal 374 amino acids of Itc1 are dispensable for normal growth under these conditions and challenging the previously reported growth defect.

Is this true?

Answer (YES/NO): YES